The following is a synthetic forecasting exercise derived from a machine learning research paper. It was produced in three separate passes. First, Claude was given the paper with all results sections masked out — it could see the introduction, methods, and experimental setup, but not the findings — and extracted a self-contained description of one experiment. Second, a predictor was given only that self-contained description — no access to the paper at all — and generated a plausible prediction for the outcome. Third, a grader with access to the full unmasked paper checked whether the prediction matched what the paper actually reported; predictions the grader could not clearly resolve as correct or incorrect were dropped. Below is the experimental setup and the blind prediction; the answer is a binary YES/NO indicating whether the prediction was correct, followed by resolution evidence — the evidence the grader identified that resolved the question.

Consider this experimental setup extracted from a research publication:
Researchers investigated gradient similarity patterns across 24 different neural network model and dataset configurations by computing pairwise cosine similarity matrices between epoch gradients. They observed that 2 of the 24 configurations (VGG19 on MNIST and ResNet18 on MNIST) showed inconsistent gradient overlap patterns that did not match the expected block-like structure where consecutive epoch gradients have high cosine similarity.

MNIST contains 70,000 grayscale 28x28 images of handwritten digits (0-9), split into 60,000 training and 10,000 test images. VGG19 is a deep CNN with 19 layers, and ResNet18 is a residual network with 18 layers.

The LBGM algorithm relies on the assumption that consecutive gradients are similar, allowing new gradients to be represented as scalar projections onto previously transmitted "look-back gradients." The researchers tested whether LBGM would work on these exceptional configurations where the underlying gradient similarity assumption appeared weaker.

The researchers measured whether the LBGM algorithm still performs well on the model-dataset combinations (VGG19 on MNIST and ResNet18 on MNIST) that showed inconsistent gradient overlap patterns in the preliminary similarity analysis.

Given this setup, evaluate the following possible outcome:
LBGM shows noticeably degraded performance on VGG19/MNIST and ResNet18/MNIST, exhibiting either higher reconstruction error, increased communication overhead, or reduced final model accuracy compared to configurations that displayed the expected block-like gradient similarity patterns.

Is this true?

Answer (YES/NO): NO